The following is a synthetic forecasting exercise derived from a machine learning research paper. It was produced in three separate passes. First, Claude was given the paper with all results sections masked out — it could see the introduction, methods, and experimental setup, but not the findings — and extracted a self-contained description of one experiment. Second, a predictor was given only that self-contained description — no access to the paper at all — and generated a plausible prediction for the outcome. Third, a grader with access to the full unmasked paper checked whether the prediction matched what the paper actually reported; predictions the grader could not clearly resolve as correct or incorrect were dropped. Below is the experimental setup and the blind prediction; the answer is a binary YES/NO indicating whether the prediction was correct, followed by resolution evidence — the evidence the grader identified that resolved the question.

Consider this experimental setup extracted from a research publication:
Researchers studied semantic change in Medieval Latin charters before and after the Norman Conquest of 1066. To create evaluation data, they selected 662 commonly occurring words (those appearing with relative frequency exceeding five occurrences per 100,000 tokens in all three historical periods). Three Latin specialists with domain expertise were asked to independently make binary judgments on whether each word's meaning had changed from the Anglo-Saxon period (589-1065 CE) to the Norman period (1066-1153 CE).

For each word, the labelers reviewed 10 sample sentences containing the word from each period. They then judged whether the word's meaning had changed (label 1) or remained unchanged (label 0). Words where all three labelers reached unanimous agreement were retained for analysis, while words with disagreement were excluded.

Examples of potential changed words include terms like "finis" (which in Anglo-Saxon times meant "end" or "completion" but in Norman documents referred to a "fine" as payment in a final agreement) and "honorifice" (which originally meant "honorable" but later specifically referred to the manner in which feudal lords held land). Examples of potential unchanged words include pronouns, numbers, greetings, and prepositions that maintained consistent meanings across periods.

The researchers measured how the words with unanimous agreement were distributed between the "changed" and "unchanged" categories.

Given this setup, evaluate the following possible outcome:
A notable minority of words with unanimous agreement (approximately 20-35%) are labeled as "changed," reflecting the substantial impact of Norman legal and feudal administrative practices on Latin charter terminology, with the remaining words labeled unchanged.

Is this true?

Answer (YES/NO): NO